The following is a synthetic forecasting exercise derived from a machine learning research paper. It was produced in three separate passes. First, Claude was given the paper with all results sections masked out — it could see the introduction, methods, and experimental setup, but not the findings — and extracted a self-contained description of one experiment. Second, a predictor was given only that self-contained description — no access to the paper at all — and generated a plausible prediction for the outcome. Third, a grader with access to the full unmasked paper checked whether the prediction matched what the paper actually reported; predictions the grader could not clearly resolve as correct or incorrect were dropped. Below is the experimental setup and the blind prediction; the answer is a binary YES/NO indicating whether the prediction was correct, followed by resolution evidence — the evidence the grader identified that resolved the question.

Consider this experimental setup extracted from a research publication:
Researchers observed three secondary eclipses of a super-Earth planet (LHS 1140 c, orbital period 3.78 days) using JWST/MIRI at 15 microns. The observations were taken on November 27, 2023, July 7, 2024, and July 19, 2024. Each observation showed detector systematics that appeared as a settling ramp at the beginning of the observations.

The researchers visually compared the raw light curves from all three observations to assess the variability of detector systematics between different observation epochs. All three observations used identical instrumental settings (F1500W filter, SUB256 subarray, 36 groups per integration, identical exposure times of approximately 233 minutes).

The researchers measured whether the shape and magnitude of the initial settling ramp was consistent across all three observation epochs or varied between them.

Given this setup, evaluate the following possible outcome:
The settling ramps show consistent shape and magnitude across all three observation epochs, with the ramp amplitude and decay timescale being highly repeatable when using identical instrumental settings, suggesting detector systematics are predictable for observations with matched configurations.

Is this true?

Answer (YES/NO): NO